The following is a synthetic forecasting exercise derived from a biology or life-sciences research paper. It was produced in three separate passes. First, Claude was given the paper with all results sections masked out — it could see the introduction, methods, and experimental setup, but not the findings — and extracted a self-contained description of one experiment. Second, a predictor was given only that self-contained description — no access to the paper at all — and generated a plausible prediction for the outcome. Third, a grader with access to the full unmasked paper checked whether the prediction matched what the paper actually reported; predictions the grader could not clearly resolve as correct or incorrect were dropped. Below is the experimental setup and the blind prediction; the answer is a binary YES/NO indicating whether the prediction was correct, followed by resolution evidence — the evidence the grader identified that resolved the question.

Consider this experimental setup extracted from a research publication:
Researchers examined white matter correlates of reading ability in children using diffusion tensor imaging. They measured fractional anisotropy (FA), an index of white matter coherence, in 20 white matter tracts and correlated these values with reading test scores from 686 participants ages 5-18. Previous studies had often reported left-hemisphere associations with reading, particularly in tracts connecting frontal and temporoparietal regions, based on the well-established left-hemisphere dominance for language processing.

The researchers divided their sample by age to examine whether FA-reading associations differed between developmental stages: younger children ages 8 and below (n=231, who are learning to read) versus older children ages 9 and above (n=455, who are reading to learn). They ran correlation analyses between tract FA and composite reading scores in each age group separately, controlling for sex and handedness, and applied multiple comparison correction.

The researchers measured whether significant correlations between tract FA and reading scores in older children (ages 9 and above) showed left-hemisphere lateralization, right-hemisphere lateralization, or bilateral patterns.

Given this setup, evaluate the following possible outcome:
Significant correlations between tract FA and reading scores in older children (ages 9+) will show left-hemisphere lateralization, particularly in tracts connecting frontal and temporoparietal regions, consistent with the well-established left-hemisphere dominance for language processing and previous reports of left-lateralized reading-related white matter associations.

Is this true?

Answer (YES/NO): NO